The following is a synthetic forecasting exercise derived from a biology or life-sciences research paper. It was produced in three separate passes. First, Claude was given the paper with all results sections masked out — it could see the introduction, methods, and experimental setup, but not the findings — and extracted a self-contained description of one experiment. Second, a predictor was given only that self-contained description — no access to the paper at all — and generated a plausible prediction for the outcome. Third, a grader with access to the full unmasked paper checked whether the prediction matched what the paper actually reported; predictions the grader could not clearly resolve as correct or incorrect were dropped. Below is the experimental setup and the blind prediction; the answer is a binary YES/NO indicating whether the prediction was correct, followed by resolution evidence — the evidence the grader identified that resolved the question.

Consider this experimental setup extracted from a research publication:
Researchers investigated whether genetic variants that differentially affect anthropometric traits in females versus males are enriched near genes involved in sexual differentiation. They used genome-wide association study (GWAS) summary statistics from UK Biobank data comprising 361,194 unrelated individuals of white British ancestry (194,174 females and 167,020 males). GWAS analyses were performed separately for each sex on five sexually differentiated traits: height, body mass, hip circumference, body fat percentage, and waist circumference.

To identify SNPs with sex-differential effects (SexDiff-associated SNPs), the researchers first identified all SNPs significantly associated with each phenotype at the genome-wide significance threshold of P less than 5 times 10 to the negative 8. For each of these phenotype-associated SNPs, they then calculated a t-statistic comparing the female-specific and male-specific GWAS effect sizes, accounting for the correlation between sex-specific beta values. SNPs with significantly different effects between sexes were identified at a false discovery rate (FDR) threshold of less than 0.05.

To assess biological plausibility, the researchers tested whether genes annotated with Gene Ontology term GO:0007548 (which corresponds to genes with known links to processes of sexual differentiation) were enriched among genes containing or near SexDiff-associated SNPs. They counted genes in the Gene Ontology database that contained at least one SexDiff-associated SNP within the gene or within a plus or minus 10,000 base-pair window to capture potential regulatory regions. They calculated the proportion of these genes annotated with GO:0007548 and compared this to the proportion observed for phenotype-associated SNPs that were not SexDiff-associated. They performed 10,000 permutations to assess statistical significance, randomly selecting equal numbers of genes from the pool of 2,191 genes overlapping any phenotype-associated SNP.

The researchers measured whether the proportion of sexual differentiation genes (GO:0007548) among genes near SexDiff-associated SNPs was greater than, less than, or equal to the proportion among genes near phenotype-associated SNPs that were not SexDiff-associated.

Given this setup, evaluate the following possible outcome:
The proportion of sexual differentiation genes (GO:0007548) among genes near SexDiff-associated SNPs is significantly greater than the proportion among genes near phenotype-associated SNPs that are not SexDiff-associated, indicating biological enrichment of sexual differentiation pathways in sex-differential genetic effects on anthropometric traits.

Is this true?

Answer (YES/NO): YES